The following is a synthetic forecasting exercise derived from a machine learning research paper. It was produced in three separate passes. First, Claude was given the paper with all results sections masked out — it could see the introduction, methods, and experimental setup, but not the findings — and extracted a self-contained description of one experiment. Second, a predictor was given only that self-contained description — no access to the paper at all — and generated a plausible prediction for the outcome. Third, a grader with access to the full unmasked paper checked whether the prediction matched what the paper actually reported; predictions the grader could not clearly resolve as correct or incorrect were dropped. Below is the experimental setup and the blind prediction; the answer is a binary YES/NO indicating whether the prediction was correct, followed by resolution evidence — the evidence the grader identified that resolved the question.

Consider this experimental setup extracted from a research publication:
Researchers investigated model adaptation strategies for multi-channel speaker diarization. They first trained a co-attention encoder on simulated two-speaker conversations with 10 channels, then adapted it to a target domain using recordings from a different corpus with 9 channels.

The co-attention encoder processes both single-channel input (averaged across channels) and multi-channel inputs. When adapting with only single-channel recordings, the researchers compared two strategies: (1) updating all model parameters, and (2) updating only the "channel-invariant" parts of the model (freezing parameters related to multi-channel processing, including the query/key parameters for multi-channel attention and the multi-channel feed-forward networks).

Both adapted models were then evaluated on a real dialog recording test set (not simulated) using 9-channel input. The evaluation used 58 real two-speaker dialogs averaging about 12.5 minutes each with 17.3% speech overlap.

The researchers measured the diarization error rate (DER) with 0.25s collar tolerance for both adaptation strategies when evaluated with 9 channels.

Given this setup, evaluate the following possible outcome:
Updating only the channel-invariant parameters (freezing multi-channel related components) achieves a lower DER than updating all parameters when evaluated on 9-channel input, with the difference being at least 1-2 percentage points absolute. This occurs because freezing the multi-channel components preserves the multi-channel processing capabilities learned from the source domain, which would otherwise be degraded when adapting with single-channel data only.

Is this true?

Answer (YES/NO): YES